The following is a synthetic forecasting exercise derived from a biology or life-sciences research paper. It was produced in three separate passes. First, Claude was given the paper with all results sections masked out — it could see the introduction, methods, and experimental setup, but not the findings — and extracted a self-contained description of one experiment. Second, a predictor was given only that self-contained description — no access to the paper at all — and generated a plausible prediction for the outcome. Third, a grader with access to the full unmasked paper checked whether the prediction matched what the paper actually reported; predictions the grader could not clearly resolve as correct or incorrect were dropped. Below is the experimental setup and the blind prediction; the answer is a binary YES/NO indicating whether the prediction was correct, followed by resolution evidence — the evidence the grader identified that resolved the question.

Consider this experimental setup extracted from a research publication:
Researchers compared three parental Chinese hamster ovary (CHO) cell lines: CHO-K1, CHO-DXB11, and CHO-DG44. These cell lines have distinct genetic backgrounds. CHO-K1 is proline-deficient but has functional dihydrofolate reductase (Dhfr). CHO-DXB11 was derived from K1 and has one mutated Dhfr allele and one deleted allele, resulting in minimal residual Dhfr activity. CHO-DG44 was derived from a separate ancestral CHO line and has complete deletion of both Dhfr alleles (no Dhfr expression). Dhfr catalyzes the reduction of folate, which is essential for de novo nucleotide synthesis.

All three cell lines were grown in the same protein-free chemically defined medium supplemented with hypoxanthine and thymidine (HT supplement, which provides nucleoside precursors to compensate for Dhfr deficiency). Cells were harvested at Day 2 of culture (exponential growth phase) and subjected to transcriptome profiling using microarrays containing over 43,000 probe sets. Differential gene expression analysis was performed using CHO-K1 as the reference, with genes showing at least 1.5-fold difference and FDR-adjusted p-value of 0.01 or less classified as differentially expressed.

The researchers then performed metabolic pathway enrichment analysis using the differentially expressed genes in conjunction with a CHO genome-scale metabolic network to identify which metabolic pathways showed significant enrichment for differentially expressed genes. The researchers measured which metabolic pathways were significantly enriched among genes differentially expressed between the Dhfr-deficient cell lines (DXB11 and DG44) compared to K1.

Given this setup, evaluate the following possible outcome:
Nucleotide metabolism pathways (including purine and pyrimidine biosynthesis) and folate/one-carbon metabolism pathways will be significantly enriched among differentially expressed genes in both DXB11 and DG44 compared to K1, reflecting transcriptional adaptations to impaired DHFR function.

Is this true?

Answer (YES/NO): NO